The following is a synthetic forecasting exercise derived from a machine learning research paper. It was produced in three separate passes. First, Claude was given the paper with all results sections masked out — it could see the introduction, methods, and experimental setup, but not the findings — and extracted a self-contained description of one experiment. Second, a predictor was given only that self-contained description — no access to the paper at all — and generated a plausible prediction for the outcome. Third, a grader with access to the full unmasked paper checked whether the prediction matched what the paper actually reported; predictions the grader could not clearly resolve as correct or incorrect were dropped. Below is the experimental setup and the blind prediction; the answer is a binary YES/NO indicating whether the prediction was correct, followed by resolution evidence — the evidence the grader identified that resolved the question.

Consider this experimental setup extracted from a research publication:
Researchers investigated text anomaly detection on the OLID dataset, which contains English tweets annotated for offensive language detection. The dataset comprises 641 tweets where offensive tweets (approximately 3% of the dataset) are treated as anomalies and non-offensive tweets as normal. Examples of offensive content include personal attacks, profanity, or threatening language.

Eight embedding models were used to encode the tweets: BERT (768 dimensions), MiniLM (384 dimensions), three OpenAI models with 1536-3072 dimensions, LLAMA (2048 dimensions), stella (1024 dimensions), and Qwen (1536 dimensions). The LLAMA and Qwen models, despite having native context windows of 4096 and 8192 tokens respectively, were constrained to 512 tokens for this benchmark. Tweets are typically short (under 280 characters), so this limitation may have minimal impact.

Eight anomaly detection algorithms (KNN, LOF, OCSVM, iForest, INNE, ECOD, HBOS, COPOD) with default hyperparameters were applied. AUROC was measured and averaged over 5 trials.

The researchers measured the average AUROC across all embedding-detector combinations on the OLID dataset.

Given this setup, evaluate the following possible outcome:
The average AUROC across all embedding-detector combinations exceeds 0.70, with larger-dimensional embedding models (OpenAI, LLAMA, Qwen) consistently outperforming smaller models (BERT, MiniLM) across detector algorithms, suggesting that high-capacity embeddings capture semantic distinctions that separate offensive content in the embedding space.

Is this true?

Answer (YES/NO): NO